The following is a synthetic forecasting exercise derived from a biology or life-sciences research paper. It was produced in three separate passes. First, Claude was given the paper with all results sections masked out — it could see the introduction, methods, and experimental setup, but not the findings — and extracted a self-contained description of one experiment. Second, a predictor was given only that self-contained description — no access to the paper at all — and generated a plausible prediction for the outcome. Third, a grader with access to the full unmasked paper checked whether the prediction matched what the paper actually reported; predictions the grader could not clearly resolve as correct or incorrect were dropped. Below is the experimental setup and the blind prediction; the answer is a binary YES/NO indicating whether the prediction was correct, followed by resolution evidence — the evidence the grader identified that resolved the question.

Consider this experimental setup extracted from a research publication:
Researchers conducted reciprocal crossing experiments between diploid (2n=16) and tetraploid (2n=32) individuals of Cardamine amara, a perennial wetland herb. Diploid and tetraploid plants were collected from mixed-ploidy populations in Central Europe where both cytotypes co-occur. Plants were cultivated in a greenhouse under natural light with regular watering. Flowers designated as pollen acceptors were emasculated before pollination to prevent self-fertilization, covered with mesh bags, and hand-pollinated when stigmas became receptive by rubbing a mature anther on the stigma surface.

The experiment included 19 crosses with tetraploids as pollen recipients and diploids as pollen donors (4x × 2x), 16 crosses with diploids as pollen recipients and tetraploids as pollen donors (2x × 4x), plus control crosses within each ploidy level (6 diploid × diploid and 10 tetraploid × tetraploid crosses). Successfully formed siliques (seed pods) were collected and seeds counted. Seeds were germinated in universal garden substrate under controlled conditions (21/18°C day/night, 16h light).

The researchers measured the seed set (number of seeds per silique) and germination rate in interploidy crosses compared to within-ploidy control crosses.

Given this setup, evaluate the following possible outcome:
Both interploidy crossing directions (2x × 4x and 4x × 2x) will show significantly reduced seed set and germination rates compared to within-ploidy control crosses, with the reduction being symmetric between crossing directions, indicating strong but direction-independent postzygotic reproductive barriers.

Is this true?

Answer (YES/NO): NO